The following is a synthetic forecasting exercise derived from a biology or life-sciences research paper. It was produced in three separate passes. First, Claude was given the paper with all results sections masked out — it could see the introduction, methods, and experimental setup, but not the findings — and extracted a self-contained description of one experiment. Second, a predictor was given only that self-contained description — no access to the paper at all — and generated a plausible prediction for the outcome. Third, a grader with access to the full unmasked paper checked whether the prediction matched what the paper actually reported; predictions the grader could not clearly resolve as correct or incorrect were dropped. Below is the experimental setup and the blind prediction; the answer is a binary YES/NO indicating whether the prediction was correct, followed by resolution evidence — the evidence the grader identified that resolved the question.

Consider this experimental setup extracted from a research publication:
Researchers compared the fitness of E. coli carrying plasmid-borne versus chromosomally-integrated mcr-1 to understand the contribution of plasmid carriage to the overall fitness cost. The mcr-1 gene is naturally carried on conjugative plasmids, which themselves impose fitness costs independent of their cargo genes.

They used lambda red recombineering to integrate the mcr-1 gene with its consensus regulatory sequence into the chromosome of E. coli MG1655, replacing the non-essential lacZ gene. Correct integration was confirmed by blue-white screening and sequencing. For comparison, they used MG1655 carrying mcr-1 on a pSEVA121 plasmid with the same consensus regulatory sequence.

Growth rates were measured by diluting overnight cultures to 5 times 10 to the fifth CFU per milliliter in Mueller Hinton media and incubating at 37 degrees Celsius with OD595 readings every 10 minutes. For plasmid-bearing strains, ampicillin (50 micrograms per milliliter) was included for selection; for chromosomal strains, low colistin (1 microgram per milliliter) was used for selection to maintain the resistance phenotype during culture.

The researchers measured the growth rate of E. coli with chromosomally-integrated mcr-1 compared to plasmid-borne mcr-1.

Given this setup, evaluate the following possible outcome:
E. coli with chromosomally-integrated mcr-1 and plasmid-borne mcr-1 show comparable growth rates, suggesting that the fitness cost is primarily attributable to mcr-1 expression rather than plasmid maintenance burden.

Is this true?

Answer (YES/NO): NO